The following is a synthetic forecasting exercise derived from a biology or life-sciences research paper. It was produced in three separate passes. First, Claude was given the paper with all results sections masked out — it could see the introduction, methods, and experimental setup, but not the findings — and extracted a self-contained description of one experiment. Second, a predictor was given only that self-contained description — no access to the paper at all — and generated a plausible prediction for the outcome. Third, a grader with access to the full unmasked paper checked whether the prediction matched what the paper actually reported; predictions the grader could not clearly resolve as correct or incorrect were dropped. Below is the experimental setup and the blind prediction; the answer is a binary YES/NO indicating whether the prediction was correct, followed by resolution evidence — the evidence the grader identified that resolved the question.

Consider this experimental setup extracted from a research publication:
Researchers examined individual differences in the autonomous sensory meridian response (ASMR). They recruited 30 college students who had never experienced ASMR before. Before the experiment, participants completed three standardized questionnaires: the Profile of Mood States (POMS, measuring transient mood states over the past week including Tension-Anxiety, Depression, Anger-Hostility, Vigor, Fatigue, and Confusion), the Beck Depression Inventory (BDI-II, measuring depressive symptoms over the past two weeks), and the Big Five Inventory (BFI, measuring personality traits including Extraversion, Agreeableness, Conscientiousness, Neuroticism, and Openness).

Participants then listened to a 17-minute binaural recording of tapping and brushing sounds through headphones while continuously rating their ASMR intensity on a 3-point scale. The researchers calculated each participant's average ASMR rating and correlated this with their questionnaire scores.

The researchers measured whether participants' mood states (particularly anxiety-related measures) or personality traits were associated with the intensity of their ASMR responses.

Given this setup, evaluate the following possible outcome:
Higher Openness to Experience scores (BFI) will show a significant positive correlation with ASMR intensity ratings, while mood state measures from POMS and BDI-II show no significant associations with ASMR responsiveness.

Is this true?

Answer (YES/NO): NO